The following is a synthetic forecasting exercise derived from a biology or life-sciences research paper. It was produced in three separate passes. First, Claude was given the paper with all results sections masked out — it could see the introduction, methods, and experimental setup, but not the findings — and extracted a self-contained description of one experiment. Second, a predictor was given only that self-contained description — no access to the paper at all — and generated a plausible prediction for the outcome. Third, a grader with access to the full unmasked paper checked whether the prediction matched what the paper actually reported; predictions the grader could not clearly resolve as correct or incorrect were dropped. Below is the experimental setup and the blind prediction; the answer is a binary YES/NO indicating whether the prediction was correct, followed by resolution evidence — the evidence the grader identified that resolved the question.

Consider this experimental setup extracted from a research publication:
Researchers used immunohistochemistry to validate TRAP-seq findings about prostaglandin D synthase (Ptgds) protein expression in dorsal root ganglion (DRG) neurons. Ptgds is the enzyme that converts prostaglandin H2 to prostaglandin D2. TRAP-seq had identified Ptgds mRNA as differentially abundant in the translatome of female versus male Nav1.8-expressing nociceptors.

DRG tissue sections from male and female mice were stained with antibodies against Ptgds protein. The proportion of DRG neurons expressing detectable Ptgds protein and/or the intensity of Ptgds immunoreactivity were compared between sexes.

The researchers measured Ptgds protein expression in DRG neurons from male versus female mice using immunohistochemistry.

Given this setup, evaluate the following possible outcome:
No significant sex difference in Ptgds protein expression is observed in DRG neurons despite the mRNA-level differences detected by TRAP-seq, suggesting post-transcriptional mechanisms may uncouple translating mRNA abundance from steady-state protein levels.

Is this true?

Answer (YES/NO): NO